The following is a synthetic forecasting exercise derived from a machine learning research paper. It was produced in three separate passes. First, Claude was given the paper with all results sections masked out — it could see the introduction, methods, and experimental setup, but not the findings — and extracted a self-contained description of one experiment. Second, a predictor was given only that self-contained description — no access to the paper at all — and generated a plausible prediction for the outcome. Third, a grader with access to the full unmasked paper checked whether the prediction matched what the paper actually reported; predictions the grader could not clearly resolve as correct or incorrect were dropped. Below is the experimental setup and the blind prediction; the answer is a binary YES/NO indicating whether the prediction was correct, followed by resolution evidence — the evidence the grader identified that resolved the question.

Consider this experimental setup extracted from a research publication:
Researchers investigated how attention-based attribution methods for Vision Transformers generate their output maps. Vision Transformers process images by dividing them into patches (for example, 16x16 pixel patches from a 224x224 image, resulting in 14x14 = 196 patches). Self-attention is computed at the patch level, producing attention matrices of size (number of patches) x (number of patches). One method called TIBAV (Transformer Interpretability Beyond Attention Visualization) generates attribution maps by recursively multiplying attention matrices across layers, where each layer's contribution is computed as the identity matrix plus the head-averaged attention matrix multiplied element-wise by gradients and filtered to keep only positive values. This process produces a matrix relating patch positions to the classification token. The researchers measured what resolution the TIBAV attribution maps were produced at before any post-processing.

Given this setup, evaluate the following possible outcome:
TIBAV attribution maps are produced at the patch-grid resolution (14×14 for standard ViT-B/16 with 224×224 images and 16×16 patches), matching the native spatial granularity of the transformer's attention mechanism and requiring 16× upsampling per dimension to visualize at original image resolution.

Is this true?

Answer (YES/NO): YES